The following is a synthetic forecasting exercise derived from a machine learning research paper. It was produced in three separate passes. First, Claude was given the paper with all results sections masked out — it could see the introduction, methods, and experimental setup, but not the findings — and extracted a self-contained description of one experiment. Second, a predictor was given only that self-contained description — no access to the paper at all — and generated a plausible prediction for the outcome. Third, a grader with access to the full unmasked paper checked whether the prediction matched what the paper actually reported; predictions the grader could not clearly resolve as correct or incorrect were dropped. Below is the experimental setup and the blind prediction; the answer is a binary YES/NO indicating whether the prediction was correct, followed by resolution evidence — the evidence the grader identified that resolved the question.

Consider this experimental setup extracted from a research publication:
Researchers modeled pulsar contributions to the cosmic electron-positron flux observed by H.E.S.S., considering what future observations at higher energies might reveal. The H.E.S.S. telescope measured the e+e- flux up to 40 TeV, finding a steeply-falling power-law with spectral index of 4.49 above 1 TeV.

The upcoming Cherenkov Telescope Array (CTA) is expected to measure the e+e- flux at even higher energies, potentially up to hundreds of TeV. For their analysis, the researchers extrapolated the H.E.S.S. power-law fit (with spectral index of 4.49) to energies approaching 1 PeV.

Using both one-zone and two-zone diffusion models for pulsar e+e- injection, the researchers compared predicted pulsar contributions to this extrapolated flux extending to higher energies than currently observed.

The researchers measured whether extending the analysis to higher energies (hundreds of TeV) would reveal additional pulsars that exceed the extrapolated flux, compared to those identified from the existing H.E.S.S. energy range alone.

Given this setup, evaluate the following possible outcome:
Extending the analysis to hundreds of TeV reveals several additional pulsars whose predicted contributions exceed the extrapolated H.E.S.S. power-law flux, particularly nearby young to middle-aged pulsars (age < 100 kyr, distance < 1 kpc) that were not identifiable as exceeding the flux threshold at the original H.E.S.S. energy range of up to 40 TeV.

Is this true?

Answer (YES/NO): NO